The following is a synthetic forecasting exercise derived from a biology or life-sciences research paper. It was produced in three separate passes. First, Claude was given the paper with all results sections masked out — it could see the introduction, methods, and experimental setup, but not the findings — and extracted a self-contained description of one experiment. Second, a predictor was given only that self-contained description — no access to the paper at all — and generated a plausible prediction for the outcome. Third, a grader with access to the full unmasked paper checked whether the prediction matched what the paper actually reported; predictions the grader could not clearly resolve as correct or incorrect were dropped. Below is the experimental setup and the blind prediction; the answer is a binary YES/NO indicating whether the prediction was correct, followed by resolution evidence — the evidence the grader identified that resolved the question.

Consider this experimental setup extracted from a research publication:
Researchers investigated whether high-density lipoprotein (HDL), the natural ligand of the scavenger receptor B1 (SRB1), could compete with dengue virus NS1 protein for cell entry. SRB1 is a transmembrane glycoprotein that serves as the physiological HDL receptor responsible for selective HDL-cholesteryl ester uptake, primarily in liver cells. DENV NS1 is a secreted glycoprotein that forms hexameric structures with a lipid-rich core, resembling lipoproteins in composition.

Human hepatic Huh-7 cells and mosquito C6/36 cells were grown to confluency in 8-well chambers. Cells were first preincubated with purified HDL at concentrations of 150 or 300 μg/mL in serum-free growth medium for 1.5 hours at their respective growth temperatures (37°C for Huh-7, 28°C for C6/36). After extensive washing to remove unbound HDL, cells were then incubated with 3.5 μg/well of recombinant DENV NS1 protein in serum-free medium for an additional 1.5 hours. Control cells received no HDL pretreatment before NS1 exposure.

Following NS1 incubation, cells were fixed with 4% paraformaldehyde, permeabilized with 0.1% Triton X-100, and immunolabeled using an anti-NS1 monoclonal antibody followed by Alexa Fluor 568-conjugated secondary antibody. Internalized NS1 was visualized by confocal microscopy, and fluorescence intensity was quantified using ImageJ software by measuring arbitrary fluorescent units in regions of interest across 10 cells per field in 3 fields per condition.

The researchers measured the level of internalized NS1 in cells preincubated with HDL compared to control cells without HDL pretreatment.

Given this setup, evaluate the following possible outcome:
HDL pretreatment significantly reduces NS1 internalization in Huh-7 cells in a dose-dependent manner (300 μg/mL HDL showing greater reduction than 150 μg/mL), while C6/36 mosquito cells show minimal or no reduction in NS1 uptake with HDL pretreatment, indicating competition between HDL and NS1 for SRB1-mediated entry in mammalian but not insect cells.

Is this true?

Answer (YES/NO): NO